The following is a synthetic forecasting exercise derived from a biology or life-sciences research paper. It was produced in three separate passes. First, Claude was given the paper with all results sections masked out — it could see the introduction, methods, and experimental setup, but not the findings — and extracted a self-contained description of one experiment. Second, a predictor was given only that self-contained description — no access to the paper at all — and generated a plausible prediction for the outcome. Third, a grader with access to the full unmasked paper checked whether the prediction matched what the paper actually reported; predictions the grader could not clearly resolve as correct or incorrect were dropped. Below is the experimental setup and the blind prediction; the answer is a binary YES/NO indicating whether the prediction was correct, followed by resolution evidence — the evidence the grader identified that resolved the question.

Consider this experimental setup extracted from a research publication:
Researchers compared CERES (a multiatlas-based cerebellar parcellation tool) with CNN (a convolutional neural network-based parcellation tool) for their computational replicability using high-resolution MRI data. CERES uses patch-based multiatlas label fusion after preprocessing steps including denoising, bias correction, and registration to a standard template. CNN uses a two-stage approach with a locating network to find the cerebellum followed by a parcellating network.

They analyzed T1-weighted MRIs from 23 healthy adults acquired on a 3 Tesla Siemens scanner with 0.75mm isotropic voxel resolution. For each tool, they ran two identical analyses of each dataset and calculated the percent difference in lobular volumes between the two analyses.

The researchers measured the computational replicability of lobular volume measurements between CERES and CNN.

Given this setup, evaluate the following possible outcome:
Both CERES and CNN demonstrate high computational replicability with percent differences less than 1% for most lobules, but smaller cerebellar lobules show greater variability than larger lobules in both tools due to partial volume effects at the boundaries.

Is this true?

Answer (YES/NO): NO